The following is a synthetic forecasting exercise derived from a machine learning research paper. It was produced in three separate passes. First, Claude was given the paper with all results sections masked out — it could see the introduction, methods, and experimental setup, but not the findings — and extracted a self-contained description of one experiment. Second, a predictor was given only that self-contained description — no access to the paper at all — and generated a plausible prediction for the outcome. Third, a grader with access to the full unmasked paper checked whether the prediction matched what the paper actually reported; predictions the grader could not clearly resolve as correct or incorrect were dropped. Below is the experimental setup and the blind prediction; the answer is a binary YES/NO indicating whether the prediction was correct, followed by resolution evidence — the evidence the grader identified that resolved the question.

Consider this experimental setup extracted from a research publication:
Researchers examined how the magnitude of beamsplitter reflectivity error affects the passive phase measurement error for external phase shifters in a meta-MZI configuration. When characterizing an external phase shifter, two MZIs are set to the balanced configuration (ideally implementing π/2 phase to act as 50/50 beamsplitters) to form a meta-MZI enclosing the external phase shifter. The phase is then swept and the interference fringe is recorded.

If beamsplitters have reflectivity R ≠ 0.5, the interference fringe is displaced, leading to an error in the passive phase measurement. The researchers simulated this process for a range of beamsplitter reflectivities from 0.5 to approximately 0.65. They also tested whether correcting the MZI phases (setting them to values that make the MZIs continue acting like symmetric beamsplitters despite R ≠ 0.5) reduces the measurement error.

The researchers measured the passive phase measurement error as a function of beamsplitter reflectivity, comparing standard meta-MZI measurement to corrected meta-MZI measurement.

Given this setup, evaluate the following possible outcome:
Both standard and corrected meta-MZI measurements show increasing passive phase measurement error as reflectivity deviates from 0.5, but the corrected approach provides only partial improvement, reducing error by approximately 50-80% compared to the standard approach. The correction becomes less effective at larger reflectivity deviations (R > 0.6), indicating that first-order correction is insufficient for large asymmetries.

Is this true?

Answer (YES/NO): NO